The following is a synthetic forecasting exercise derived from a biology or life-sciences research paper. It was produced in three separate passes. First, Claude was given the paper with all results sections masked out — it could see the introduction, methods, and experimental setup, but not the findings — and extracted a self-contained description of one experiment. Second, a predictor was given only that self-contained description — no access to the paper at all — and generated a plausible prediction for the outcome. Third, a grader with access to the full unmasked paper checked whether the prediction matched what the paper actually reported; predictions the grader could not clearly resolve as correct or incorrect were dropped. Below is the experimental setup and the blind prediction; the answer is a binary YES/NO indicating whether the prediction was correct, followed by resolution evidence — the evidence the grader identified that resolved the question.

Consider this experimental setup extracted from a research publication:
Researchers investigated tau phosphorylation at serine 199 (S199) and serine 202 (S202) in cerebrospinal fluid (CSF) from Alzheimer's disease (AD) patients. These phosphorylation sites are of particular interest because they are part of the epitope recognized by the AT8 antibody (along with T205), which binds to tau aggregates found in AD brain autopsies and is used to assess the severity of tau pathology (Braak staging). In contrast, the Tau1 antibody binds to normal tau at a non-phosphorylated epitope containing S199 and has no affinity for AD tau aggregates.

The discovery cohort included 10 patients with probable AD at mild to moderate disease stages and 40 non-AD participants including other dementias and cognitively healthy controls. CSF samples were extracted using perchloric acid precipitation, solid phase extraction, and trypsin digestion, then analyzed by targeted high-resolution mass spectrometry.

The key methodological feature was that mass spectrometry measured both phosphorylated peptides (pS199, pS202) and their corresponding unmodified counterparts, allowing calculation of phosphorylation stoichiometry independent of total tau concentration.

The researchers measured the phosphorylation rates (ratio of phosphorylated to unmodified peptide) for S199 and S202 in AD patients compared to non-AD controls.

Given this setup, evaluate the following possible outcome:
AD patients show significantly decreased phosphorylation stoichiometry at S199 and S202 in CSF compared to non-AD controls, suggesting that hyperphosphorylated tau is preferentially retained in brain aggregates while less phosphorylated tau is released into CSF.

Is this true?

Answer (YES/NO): YES